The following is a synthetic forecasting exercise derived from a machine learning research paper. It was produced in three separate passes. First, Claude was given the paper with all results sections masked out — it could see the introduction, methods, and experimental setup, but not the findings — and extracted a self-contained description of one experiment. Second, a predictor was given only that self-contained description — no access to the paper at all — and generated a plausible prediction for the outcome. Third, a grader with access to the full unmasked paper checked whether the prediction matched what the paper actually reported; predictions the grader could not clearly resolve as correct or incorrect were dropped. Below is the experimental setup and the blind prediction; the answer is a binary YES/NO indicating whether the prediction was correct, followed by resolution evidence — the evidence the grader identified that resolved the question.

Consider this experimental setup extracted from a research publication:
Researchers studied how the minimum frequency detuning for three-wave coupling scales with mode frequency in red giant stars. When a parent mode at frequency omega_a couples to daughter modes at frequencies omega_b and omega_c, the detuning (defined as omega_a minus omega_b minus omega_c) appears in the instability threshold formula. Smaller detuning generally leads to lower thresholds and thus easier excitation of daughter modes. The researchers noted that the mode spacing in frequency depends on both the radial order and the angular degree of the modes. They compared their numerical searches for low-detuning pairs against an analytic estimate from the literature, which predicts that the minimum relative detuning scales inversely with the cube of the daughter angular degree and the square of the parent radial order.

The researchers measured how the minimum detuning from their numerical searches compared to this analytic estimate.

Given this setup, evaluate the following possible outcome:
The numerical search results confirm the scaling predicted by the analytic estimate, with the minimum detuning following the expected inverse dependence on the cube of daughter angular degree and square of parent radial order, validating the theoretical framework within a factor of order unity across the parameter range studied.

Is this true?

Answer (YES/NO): NO